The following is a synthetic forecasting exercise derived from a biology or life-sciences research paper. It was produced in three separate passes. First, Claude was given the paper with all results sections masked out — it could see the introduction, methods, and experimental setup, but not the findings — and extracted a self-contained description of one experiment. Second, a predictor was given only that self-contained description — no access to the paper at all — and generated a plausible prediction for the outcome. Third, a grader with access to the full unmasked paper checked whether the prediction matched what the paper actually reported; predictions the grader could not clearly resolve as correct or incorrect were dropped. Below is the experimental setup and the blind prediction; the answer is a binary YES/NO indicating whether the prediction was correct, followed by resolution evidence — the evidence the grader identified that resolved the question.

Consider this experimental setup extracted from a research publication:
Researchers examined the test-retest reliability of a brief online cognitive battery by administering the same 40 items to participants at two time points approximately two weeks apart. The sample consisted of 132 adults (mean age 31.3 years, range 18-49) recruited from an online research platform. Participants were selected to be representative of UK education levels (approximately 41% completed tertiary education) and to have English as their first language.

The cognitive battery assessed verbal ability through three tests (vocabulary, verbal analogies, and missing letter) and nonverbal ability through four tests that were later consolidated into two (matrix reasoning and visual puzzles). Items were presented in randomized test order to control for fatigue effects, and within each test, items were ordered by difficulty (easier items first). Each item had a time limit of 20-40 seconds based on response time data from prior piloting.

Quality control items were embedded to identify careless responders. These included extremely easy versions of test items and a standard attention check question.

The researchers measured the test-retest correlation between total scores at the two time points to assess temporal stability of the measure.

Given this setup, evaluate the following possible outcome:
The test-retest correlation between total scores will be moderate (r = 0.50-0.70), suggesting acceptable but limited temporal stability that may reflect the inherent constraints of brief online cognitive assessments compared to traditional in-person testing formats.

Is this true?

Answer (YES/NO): NO